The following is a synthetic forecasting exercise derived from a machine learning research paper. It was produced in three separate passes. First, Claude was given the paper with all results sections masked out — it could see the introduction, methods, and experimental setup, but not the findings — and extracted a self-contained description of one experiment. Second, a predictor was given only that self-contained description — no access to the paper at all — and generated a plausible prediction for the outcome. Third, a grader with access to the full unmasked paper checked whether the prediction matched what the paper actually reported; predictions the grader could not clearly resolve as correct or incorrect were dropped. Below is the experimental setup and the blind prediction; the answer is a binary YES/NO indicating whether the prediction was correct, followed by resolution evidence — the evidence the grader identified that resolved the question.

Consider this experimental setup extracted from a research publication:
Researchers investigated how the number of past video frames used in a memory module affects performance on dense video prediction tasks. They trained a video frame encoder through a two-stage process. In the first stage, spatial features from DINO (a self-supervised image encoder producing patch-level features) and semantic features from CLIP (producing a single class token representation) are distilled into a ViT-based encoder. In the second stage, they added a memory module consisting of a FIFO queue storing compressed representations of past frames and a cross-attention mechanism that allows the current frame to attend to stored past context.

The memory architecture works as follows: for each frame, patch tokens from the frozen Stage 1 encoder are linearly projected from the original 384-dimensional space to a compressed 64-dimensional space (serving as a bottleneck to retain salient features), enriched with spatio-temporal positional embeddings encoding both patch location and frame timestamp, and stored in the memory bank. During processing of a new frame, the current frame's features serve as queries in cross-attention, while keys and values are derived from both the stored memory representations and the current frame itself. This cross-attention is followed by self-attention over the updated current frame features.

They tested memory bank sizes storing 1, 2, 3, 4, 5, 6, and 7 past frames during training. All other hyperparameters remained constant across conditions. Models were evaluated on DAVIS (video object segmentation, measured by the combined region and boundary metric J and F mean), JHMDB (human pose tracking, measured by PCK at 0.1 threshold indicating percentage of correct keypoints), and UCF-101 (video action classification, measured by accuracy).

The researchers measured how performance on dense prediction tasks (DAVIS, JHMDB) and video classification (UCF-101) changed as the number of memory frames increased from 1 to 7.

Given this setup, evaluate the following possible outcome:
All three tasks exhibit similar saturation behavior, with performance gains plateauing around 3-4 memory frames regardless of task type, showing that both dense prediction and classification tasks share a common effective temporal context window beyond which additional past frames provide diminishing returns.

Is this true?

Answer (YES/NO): NO